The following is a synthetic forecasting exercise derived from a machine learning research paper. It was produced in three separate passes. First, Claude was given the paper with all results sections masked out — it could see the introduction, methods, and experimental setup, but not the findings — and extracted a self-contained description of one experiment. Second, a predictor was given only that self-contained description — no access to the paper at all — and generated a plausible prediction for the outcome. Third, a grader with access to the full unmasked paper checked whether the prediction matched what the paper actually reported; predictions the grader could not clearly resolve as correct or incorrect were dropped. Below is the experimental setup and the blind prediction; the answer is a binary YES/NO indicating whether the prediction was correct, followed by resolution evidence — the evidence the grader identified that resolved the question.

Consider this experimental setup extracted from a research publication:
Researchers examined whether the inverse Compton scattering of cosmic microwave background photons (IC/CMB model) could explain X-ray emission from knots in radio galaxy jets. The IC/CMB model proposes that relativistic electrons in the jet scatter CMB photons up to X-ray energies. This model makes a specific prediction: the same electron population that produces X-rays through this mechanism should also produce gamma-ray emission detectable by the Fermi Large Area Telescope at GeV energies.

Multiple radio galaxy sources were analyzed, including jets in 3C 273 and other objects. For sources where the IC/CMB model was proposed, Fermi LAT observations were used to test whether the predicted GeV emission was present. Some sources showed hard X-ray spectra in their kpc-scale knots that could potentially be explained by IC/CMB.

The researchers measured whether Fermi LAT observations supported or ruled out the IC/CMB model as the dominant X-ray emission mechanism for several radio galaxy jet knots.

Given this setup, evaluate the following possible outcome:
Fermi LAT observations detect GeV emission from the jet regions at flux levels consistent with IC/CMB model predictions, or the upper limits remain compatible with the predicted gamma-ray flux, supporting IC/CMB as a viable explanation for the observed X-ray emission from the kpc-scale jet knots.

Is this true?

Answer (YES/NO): NO